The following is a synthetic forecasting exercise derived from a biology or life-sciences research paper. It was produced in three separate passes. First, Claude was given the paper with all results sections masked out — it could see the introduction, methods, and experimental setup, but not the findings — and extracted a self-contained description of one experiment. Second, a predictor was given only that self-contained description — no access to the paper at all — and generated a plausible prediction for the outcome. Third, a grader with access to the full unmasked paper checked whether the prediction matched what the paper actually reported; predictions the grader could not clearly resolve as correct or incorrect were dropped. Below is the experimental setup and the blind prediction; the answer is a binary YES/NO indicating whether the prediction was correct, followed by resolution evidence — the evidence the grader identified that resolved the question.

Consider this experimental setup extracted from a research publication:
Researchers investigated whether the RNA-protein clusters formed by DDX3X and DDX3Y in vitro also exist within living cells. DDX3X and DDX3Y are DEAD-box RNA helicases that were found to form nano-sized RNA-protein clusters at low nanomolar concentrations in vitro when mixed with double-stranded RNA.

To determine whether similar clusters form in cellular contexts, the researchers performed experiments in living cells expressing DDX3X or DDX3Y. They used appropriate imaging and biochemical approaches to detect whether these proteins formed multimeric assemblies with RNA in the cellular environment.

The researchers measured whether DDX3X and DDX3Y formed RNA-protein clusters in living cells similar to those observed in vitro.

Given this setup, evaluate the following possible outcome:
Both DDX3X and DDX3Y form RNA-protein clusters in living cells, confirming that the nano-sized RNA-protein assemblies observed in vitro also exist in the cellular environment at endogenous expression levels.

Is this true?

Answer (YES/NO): NO